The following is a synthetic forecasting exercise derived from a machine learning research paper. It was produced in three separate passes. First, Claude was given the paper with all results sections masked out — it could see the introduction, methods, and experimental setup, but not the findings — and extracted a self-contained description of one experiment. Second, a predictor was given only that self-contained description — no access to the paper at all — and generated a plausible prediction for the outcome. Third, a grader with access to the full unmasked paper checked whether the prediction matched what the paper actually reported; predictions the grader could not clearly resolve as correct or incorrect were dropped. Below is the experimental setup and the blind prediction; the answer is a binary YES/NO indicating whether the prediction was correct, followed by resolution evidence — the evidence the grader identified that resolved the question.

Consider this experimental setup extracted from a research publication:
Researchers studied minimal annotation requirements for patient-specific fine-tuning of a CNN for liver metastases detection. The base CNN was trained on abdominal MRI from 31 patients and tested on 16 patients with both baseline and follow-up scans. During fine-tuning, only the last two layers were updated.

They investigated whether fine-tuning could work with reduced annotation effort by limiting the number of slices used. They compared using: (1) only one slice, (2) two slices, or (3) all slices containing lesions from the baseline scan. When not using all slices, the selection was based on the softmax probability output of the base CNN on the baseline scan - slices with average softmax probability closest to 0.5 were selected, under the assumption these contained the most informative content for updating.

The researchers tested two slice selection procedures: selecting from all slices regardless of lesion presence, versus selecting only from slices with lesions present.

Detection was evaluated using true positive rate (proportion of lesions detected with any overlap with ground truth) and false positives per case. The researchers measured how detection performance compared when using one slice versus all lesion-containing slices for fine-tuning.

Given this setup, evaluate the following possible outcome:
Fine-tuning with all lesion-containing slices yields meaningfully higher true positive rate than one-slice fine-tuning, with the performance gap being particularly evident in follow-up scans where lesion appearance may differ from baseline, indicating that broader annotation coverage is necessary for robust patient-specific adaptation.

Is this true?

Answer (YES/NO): YES